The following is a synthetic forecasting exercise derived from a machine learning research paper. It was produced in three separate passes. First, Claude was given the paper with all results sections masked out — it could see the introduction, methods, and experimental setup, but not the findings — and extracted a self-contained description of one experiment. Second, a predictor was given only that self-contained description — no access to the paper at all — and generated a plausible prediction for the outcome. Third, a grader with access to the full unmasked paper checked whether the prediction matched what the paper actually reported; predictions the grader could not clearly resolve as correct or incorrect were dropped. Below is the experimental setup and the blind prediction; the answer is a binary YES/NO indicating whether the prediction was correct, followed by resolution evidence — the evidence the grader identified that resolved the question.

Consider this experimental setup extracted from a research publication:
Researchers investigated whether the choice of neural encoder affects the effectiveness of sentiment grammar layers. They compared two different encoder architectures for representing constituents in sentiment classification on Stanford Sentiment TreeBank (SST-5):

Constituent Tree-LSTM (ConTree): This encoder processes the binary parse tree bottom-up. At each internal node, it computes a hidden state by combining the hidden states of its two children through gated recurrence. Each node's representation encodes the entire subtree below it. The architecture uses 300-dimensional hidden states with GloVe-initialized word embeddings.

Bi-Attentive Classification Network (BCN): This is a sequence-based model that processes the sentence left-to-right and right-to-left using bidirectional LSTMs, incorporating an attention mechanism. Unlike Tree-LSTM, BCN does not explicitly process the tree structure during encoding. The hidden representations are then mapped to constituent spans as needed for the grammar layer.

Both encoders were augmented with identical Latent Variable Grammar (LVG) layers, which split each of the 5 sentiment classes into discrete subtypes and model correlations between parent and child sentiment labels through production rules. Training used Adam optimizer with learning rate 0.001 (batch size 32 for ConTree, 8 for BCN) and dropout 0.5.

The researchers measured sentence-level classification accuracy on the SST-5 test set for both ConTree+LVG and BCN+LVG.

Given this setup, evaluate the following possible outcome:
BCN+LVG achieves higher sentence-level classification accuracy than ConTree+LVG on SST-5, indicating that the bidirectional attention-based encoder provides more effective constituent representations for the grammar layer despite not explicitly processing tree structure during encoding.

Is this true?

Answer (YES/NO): YES